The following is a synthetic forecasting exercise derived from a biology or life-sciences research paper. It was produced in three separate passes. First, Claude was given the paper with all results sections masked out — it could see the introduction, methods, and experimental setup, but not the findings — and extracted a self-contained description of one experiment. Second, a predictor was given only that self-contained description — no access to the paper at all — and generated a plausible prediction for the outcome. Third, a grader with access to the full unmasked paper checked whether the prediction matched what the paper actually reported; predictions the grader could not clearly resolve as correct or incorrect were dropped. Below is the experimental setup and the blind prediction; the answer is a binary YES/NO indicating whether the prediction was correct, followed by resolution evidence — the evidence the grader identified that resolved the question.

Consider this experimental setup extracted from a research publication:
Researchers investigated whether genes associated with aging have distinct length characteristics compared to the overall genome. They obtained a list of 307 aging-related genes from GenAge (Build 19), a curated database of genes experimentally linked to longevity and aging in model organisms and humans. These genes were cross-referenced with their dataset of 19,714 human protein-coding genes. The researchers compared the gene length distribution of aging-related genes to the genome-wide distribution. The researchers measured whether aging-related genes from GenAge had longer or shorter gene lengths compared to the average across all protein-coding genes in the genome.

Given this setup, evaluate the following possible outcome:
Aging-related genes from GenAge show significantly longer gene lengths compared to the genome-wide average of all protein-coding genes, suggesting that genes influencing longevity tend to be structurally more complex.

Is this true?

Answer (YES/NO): YES